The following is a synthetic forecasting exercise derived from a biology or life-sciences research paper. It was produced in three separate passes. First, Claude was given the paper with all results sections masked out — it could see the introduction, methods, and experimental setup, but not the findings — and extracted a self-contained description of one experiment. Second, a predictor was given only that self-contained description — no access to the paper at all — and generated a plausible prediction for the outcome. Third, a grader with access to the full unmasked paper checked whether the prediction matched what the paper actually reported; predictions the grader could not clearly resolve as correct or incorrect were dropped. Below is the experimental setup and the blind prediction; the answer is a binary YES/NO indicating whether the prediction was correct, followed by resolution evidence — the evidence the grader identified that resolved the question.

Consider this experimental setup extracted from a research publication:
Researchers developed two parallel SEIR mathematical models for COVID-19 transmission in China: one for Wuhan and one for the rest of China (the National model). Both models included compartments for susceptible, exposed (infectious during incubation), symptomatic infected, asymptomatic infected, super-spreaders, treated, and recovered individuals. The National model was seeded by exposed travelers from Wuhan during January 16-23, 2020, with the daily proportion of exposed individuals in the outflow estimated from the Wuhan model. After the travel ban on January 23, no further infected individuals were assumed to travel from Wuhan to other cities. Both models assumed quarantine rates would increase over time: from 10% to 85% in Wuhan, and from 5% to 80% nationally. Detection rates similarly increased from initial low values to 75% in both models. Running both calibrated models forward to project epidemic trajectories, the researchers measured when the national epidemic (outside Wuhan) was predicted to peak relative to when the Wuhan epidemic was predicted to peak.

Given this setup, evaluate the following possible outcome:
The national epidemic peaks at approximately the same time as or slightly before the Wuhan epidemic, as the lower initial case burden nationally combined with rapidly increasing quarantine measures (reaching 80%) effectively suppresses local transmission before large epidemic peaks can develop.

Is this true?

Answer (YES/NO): YES